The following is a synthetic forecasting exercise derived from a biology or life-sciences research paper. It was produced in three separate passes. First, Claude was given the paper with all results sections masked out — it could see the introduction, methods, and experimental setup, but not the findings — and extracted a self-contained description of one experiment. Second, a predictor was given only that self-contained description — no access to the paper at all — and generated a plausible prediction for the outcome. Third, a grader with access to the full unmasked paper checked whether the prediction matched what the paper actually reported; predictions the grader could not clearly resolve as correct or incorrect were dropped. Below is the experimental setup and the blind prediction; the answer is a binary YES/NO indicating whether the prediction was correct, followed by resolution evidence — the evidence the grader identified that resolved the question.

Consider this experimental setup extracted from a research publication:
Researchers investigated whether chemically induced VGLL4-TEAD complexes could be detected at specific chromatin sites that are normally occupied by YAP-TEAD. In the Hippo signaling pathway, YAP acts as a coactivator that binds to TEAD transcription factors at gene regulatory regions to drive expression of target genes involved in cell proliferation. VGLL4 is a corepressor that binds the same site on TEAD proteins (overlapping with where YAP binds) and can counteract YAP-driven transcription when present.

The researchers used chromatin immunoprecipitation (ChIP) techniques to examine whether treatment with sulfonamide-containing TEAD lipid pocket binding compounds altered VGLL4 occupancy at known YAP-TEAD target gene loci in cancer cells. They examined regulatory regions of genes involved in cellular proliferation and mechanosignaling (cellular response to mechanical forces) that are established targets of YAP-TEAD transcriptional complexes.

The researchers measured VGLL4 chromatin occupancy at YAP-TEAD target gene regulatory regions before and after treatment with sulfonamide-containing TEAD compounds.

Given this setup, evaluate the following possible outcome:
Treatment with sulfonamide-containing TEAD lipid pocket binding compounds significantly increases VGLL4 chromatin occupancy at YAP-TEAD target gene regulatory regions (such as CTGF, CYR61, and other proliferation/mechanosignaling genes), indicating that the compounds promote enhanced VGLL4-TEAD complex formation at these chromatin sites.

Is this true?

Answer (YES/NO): YES